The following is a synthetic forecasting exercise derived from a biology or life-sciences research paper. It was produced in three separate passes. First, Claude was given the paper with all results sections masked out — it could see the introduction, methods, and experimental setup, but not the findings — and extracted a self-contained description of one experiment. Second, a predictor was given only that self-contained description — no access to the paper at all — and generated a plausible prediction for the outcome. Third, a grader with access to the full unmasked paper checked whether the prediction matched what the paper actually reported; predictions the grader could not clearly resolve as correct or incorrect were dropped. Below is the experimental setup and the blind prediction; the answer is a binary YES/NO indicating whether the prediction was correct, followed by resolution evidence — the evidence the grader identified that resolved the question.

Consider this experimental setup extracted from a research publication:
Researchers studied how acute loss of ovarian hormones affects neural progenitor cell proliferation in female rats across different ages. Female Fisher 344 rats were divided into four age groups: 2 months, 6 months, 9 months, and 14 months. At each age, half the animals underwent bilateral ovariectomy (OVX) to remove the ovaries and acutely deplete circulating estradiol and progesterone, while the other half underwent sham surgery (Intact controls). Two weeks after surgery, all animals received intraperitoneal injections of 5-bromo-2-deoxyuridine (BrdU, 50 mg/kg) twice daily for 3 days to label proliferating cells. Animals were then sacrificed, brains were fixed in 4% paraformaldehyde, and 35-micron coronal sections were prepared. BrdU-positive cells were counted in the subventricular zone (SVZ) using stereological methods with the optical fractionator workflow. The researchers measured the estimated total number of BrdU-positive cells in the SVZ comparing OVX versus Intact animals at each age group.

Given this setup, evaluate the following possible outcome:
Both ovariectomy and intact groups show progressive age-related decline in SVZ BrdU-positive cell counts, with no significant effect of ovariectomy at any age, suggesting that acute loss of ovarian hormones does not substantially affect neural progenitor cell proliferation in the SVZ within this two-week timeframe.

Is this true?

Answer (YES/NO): NO